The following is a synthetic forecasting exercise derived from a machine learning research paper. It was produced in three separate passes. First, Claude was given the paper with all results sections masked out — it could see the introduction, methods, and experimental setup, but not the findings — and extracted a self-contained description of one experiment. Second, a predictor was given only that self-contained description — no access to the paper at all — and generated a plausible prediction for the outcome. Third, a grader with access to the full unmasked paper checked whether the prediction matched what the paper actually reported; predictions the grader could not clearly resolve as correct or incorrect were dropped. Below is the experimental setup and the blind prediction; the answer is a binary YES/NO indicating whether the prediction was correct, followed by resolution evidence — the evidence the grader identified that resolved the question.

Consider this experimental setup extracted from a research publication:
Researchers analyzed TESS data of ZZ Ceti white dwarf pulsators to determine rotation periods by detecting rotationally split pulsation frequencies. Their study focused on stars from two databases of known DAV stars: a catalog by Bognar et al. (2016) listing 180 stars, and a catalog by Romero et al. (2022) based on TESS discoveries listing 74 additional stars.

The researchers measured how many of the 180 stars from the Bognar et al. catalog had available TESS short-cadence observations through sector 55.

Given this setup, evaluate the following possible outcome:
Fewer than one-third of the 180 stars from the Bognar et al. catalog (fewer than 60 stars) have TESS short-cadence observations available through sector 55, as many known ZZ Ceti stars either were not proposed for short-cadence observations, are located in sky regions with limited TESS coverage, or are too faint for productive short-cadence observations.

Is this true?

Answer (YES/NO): NO